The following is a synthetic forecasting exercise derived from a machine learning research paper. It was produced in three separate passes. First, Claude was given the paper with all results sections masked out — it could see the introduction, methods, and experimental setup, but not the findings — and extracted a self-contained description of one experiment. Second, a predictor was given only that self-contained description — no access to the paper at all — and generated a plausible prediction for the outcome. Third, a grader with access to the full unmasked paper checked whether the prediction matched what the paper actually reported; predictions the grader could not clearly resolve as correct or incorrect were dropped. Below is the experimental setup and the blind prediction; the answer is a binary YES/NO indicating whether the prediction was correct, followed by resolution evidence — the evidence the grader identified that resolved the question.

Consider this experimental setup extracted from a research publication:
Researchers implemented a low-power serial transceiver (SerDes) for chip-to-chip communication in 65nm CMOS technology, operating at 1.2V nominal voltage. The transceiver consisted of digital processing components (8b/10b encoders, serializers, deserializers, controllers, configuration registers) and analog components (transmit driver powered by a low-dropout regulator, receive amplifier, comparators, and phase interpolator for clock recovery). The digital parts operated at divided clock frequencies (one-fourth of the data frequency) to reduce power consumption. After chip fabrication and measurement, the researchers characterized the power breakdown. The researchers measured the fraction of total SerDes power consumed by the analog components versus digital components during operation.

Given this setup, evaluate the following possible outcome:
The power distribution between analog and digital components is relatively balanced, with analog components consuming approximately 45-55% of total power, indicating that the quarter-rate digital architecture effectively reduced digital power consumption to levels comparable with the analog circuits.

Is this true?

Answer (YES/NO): NO